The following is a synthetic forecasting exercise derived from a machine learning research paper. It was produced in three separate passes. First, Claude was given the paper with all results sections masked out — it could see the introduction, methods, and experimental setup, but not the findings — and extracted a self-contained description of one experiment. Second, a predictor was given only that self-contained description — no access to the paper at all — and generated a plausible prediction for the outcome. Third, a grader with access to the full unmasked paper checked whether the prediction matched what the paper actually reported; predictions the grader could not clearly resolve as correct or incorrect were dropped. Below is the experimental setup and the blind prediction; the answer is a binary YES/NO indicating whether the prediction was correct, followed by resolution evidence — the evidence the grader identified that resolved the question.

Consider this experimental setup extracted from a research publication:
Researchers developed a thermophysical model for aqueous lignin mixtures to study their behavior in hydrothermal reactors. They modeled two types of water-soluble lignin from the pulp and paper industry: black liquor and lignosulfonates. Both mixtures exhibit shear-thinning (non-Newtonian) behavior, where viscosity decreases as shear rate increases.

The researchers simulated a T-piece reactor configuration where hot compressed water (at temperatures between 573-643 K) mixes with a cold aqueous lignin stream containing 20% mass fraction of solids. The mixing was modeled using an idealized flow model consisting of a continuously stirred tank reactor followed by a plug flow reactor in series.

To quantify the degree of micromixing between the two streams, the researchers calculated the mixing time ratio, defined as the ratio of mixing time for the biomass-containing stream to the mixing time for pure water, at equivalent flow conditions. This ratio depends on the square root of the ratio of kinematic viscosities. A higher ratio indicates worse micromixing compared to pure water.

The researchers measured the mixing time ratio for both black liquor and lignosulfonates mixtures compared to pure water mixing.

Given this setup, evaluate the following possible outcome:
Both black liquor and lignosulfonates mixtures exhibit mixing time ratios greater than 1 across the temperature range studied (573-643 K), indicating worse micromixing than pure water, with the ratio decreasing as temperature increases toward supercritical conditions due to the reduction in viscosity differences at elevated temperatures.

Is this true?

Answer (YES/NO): YES